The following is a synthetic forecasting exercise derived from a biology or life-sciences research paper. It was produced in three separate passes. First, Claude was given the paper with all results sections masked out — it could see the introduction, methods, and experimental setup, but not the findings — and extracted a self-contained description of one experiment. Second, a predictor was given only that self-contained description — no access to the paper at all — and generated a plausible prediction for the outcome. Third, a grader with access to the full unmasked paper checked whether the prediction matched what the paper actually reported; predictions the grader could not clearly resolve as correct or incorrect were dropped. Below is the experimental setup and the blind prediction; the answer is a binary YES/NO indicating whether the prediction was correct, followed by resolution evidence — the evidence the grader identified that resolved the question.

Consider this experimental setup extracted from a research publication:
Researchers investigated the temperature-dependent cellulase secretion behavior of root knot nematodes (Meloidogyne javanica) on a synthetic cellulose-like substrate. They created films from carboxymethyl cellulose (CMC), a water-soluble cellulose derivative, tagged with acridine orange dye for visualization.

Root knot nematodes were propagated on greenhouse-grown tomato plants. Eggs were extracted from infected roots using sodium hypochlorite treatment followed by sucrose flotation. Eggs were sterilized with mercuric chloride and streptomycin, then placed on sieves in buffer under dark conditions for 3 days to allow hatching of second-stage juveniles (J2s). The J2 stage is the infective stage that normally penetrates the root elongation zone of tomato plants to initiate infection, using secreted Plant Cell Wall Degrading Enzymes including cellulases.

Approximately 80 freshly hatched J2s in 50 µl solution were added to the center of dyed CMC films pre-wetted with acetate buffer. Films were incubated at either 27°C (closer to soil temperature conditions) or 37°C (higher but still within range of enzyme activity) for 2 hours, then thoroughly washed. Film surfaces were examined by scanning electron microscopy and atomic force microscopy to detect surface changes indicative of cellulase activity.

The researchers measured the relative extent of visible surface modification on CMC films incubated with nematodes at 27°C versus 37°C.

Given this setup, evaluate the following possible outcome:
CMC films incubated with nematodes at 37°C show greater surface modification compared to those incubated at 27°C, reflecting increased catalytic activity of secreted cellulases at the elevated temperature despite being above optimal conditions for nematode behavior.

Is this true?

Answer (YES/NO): YES